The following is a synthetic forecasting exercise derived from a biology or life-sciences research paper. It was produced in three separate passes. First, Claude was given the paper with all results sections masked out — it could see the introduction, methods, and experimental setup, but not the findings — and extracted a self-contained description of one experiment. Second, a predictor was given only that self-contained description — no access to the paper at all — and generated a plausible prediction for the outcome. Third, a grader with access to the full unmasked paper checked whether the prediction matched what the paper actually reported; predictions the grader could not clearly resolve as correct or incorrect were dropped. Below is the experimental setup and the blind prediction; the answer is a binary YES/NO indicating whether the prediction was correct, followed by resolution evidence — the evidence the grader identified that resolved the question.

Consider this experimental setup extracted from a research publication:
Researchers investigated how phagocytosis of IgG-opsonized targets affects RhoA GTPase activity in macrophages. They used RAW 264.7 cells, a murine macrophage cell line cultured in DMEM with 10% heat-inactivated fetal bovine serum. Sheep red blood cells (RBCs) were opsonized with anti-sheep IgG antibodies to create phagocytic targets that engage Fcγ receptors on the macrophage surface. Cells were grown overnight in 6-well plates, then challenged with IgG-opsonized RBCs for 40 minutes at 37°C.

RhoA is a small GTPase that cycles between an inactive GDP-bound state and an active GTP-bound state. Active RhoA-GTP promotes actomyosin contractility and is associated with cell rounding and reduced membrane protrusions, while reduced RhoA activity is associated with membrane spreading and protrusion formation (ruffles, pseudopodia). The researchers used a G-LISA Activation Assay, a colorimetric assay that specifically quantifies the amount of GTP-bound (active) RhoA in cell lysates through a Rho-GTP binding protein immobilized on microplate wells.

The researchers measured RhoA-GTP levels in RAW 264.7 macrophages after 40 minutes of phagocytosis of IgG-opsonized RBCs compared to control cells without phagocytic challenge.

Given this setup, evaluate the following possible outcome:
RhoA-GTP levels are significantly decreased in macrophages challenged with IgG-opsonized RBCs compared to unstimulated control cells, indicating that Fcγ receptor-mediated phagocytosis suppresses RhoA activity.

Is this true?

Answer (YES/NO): NO